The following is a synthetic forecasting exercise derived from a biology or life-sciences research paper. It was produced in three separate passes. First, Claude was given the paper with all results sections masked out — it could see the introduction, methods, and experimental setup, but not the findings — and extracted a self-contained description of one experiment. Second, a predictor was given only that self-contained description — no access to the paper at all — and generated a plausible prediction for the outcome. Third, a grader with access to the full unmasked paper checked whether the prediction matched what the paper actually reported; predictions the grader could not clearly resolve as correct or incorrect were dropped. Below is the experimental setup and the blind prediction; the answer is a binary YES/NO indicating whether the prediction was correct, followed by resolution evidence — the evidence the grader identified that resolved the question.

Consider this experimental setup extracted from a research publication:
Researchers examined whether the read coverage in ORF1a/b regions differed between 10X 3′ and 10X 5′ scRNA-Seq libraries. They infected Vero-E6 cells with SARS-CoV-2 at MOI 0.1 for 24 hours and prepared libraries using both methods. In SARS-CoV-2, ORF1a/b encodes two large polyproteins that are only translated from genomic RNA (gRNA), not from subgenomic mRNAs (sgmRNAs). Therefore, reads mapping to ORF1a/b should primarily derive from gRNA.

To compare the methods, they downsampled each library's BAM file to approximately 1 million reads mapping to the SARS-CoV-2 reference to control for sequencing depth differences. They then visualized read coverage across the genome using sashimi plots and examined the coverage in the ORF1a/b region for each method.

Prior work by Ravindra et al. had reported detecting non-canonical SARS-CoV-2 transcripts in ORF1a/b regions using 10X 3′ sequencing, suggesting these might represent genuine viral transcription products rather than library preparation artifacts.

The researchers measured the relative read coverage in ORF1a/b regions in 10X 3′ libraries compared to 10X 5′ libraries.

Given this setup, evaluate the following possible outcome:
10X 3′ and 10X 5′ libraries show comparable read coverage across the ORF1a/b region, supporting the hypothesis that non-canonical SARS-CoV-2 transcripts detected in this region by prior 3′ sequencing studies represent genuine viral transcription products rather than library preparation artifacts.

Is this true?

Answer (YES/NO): NO